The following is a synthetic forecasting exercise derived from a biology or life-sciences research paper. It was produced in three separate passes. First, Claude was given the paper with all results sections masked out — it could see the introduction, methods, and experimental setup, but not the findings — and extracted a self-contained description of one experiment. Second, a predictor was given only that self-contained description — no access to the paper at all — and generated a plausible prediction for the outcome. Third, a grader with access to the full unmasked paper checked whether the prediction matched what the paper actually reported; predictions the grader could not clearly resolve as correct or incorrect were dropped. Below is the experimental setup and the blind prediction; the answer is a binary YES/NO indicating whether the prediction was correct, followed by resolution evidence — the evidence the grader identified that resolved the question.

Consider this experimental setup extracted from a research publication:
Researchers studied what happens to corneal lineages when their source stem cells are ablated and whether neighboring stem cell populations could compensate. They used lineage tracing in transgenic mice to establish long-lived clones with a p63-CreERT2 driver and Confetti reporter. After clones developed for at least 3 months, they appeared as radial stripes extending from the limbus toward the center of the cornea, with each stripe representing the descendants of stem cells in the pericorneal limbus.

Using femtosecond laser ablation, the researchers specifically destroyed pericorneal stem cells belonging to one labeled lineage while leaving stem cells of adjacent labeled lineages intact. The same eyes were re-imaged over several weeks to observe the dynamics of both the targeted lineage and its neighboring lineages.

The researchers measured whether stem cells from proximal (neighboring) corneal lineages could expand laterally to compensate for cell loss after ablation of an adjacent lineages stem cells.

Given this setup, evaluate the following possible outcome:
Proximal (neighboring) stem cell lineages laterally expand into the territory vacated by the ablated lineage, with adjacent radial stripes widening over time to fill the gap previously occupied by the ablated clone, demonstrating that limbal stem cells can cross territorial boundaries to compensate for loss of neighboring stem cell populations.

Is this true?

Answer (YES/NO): YES